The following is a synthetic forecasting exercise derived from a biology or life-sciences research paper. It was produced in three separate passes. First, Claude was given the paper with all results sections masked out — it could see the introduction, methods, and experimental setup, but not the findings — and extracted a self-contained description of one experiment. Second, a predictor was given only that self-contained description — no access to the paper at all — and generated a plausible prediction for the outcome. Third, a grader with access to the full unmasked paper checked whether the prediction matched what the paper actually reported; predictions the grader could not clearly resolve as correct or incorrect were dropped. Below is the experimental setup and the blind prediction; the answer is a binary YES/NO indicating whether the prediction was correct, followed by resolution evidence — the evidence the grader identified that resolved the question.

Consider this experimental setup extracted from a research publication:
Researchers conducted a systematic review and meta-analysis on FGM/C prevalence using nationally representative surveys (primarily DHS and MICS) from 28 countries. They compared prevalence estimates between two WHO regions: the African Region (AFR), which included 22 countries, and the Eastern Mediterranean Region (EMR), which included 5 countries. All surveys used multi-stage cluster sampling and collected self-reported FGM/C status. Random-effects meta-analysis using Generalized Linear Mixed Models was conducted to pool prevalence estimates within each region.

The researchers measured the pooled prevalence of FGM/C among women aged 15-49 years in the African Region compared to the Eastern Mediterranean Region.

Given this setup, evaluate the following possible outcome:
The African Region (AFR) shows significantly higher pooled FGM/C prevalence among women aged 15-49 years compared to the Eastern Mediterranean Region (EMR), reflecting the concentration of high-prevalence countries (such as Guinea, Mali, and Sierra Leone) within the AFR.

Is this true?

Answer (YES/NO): NO